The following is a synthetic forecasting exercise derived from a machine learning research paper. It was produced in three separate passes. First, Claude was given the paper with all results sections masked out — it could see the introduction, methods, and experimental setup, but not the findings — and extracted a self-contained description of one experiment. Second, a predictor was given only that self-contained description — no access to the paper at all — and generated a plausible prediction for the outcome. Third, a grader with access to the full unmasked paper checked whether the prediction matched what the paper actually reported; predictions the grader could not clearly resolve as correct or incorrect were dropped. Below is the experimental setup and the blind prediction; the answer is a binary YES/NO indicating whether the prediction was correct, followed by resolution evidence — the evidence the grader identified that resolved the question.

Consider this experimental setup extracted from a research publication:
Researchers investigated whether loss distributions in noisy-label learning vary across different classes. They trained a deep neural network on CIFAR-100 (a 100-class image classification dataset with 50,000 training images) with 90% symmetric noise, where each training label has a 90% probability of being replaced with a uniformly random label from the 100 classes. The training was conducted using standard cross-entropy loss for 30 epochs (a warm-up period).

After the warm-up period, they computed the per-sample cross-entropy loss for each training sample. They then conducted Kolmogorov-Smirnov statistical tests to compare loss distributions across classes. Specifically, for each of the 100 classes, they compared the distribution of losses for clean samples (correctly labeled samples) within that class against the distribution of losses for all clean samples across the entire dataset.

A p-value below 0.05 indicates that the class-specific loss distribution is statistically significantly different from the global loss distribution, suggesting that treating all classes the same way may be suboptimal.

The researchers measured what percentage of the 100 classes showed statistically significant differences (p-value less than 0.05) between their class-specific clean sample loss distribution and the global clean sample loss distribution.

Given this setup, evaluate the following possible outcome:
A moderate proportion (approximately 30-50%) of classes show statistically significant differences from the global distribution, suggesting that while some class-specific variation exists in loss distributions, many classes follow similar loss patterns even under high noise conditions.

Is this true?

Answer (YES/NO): NO